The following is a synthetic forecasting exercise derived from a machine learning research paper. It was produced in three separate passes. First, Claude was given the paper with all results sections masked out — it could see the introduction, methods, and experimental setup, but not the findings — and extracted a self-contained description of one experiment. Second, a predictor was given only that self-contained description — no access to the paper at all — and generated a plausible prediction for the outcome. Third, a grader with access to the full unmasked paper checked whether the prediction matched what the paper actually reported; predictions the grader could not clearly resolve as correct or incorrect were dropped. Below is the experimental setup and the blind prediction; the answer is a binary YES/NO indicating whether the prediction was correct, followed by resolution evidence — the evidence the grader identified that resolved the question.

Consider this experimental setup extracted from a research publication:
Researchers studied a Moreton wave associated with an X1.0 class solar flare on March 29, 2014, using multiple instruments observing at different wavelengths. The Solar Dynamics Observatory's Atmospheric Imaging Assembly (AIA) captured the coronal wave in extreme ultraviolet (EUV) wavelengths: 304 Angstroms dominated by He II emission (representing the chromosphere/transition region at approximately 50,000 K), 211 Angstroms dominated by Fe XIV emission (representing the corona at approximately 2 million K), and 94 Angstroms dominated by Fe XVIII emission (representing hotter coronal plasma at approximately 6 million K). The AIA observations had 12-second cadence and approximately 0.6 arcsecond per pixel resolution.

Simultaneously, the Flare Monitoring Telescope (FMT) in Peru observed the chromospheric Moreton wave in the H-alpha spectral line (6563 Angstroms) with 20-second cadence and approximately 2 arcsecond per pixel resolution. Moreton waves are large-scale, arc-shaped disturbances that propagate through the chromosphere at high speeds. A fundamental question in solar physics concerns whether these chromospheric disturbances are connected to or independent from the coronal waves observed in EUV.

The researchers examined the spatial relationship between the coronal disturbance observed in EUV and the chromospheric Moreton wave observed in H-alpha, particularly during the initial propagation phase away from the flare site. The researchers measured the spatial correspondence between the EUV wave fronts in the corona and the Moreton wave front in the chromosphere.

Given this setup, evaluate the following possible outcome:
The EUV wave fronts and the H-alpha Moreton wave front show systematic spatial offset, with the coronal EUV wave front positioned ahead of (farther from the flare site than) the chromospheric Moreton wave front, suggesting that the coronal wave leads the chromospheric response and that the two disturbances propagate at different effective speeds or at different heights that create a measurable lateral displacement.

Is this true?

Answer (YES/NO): NO